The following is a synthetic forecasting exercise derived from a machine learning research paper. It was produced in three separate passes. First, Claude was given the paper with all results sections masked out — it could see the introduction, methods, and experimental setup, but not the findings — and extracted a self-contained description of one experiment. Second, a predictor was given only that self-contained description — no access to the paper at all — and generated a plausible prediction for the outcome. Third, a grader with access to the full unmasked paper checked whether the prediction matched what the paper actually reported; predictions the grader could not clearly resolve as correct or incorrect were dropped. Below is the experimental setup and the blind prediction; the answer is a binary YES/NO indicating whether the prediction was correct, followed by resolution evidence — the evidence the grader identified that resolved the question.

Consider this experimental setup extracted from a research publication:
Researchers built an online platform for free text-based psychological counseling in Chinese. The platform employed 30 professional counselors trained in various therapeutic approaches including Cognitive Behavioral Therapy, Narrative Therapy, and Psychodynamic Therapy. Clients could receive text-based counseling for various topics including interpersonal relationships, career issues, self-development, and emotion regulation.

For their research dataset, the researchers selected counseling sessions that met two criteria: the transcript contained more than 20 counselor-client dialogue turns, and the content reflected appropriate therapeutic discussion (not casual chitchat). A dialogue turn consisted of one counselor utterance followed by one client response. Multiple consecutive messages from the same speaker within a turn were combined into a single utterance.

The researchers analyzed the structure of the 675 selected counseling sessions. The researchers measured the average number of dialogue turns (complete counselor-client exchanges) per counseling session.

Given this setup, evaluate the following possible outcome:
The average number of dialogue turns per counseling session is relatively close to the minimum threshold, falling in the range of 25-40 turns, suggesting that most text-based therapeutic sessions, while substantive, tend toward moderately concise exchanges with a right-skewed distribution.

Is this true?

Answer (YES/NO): NO